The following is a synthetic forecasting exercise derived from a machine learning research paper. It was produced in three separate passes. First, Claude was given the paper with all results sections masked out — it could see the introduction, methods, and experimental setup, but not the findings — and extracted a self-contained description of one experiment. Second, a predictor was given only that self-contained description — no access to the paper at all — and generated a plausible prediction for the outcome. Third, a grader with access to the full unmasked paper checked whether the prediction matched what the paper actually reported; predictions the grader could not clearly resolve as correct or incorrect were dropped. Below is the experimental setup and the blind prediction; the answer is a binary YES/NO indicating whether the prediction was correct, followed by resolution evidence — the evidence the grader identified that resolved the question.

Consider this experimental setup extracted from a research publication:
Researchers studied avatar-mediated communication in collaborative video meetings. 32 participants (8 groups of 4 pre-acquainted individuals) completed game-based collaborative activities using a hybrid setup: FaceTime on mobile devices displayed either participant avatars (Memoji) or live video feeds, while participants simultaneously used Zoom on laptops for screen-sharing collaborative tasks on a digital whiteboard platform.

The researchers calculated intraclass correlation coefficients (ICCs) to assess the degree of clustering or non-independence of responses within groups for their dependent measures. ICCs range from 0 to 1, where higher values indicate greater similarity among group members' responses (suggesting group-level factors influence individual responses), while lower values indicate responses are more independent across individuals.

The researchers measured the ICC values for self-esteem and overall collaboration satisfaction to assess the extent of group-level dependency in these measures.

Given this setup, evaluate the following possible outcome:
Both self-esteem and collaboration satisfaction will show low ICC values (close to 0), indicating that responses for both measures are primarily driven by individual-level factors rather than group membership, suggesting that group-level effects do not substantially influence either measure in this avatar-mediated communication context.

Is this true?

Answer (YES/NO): NO